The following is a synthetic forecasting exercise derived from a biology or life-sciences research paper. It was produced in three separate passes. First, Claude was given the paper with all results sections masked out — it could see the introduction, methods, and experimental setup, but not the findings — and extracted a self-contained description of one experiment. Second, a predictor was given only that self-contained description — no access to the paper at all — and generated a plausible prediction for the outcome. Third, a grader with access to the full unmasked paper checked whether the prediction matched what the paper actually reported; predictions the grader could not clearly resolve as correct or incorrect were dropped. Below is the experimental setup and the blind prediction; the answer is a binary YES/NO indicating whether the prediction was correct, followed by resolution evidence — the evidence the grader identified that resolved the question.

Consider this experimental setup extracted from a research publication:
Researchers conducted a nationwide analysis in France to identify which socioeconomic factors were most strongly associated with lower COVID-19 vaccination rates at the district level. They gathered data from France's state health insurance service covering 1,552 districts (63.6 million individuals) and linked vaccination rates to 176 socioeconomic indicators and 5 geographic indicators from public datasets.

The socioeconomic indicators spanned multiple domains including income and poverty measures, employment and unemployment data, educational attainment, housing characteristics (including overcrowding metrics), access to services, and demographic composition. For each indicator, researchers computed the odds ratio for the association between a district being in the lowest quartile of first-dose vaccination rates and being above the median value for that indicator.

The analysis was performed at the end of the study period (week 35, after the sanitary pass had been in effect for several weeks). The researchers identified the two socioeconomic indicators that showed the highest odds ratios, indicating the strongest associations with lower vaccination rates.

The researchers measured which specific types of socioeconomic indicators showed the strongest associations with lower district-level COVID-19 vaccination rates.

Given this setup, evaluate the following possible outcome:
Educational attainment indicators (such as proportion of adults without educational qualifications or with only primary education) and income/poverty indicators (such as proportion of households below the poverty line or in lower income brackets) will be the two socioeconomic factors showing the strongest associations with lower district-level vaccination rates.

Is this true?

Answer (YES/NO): NO